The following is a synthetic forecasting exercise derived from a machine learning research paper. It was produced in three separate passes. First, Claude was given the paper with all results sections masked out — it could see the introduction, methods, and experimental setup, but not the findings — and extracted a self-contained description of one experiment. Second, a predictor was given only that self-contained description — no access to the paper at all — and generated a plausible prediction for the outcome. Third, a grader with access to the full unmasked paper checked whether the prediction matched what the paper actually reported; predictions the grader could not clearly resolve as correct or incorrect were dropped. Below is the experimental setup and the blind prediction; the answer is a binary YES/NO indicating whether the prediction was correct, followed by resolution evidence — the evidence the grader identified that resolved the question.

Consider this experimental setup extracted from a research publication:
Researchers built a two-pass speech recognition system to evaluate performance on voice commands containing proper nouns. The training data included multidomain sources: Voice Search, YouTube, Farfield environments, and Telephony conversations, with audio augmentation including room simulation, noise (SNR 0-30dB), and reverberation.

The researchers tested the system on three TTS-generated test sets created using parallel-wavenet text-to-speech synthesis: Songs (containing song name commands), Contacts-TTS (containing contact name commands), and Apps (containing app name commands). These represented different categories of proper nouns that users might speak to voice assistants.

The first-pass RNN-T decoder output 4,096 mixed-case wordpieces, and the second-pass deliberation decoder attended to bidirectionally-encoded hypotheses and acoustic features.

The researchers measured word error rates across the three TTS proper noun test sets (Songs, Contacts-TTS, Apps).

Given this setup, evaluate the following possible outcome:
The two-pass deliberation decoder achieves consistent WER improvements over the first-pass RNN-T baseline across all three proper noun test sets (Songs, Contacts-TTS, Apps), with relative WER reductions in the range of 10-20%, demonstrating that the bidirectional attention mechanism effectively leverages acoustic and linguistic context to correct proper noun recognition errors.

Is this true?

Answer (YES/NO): NO